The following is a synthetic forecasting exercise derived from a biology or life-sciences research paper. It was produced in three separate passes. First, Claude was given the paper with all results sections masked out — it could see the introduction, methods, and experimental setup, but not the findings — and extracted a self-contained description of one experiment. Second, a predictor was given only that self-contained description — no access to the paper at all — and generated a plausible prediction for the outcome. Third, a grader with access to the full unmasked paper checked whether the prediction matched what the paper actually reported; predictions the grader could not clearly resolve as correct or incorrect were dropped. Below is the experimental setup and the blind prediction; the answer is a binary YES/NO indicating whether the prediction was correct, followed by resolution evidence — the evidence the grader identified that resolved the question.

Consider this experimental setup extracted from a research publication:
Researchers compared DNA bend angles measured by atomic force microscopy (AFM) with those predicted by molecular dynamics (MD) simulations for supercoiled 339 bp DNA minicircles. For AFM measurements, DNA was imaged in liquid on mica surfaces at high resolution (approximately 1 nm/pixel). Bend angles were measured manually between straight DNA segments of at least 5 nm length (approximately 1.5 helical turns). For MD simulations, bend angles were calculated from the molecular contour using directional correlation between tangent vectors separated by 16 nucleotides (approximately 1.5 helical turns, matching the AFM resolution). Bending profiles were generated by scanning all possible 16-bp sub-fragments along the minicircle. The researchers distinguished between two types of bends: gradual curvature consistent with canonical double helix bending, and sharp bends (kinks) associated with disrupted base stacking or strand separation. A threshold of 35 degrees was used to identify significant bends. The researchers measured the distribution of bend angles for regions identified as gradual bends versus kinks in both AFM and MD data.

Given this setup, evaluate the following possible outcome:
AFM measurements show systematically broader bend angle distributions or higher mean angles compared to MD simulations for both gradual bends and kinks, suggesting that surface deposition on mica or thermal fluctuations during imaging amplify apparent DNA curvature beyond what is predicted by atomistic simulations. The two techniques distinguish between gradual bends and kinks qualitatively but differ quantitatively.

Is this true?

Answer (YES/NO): NO